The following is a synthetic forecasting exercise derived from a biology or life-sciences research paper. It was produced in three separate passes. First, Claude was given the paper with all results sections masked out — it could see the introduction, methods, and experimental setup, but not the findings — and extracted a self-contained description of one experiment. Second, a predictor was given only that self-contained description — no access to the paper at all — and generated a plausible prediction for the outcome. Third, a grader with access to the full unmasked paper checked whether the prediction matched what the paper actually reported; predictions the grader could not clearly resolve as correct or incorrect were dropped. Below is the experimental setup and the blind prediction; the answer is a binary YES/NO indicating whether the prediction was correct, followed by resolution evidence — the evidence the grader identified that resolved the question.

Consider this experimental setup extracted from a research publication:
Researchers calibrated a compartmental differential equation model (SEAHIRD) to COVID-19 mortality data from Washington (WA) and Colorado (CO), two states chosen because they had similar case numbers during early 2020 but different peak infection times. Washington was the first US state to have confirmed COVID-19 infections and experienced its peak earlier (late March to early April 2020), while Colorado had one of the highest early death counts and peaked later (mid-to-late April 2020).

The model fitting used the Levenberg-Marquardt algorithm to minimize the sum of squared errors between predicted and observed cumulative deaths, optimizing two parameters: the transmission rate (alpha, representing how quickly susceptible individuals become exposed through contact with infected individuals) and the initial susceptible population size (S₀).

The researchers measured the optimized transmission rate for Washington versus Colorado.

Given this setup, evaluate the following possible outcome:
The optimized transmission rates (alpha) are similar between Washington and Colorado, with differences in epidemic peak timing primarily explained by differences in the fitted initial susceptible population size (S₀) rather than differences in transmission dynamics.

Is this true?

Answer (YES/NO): NO